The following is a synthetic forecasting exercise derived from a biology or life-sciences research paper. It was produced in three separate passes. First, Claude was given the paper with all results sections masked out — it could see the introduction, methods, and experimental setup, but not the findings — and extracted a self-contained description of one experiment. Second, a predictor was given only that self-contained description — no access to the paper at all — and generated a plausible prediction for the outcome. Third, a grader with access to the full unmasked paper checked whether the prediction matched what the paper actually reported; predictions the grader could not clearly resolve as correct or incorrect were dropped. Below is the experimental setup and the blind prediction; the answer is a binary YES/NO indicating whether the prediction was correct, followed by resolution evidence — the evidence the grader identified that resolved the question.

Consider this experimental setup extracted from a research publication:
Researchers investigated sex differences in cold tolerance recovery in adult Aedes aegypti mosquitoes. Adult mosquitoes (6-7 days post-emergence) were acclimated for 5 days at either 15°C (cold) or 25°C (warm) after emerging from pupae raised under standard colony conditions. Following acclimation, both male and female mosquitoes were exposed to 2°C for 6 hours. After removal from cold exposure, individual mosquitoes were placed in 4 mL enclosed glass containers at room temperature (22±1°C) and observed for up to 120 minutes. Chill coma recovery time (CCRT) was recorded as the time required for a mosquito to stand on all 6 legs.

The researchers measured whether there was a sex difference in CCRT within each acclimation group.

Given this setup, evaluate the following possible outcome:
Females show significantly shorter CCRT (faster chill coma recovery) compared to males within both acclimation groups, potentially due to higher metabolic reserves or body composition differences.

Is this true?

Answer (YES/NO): YES